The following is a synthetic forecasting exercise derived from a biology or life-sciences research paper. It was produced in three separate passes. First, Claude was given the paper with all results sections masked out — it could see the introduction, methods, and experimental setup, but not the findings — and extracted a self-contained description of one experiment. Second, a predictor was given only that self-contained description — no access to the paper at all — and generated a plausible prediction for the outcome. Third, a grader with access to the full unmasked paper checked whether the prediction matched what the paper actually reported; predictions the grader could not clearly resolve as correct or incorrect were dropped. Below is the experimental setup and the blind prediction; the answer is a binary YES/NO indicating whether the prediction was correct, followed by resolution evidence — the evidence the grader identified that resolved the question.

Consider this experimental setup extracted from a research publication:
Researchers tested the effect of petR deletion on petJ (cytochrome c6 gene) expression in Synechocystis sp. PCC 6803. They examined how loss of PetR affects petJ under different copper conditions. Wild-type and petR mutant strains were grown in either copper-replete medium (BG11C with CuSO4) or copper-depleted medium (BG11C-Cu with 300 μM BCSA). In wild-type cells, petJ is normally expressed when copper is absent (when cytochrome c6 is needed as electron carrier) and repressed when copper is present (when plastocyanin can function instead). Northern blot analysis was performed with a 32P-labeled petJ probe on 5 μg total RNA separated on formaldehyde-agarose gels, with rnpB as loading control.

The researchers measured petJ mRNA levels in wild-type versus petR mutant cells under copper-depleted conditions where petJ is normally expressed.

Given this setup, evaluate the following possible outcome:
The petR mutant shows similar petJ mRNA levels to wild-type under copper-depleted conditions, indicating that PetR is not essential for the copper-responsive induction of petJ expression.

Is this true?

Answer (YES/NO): NO